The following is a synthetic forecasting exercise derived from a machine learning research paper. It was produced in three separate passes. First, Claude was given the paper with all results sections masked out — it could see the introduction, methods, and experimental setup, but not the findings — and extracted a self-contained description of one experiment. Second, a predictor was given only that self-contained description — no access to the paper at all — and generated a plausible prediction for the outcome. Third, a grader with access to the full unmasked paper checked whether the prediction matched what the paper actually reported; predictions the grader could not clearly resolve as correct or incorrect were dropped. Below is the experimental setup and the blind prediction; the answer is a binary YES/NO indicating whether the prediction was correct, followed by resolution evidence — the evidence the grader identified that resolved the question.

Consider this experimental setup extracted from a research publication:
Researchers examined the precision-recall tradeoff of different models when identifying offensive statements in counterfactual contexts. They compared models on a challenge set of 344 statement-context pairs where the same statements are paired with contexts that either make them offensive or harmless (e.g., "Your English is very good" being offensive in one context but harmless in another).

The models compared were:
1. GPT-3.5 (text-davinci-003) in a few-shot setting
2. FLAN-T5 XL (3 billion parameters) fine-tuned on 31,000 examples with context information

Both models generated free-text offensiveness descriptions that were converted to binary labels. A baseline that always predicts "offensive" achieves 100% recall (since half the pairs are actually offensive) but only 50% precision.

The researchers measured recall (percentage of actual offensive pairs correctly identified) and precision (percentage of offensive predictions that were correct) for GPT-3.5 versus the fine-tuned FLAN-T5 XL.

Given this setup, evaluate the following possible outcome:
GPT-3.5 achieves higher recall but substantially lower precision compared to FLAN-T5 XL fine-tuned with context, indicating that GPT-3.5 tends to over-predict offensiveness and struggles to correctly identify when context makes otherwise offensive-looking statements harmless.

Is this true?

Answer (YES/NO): NO